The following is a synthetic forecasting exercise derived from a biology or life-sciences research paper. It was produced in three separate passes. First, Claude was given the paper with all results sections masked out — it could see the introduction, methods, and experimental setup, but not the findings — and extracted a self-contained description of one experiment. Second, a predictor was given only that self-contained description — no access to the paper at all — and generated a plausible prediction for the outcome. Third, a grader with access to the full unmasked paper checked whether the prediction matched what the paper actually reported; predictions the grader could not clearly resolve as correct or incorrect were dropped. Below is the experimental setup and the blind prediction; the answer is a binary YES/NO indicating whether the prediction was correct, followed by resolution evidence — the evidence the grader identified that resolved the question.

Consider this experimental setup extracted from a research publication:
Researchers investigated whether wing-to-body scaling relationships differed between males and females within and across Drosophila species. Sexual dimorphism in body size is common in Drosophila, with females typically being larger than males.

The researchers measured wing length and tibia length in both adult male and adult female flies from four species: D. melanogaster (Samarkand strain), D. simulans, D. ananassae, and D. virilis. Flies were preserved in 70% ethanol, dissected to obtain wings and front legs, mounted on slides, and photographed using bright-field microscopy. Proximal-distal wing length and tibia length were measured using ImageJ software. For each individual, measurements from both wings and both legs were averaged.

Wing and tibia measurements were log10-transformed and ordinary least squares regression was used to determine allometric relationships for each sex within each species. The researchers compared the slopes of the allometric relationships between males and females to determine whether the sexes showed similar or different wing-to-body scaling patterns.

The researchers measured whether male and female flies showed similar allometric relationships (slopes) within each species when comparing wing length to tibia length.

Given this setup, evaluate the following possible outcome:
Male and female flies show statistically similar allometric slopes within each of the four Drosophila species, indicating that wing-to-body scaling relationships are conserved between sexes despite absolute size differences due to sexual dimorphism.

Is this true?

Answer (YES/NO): YES